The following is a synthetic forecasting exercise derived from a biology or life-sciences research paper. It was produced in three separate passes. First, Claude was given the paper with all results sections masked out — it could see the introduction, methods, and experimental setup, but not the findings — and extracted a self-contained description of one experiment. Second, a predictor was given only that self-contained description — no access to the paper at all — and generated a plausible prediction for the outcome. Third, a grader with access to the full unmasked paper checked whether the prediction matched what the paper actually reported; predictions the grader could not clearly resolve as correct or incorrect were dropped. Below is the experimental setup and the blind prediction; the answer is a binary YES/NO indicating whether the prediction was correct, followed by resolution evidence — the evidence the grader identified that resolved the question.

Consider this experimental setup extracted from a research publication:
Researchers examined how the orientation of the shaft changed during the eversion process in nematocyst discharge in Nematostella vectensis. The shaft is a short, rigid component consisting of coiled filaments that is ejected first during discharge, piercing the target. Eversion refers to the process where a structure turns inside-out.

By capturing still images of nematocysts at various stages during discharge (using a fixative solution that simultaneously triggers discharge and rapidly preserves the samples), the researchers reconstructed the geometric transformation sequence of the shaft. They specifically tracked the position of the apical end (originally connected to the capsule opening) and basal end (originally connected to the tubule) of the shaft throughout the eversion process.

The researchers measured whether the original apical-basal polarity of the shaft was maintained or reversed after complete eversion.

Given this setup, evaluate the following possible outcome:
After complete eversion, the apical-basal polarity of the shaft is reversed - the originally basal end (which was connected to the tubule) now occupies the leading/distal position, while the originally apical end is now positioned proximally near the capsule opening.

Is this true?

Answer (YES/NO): YES